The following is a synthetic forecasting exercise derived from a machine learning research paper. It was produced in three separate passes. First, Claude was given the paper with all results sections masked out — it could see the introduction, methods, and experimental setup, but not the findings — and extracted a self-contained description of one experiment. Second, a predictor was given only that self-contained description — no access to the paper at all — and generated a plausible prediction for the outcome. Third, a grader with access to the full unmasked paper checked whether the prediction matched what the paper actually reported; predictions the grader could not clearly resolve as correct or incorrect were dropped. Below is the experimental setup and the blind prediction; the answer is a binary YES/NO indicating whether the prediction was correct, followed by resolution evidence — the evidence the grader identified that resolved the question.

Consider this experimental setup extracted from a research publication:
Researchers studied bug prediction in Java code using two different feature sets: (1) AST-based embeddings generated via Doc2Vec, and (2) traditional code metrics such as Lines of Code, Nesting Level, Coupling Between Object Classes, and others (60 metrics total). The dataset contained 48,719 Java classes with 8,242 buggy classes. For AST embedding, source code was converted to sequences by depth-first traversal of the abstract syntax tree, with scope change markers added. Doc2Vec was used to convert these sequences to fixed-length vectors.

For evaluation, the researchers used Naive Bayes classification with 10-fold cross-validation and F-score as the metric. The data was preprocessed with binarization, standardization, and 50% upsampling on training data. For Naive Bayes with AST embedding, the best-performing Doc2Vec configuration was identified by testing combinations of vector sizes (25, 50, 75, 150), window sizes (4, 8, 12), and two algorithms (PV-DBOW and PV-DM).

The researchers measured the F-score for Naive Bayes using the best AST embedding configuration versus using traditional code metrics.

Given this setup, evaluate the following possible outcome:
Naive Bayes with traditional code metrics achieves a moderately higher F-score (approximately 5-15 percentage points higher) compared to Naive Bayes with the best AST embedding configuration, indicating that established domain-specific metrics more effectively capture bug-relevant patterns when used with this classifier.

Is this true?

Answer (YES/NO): NO